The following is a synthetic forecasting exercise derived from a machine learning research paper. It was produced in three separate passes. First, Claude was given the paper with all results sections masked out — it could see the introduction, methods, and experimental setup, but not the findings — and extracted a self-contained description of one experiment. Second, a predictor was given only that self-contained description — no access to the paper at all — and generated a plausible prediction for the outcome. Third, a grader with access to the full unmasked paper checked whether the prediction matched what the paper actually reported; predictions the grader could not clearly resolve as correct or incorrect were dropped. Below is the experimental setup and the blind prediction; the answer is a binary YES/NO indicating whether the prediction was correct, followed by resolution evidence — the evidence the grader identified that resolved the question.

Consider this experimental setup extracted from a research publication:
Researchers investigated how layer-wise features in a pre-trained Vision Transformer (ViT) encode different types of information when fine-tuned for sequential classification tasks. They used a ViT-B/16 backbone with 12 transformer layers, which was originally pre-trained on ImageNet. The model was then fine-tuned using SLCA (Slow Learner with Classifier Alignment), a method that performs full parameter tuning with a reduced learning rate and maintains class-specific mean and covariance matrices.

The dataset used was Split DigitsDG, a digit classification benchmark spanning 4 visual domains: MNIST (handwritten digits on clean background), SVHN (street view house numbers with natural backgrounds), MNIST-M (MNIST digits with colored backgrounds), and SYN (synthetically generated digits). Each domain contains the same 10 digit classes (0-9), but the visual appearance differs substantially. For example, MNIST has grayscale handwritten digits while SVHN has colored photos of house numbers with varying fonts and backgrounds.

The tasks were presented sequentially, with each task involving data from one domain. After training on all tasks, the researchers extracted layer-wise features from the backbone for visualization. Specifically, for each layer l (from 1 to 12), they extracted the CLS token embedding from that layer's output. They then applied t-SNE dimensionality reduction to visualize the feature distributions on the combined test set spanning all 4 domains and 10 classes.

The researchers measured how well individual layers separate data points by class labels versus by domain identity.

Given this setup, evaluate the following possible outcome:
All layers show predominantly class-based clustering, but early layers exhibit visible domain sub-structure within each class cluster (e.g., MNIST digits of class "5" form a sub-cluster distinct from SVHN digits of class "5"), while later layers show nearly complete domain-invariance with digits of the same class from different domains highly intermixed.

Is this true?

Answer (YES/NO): NO